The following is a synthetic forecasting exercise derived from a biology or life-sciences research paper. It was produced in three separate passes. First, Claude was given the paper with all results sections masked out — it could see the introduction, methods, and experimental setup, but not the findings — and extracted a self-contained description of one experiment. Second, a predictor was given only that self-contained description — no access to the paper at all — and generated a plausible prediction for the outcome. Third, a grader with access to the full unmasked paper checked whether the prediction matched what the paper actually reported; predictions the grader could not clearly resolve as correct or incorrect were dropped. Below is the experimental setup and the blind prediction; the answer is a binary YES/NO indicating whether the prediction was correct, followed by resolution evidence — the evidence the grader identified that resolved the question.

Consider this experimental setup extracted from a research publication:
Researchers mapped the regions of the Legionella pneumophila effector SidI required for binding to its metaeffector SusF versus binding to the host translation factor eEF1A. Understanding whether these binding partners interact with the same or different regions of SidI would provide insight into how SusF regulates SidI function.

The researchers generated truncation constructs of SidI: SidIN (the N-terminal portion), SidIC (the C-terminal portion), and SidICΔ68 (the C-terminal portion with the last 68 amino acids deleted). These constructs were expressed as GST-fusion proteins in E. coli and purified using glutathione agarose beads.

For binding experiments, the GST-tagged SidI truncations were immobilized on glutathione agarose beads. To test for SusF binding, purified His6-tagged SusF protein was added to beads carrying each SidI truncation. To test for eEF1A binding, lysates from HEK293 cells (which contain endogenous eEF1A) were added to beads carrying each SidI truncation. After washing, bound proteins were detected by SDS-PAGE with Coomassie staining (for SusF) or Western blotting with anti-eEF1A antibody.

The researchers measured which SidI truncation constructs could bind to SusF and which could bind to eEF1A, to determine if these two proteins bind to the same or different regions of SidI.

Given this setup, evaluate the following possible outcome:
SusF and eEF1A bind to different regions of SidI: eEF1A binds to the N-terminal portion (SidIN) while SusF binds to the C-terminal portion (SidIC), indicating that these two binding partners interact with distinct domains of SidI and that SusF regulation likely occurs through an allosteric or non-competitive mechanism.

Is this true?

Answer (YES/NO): NO